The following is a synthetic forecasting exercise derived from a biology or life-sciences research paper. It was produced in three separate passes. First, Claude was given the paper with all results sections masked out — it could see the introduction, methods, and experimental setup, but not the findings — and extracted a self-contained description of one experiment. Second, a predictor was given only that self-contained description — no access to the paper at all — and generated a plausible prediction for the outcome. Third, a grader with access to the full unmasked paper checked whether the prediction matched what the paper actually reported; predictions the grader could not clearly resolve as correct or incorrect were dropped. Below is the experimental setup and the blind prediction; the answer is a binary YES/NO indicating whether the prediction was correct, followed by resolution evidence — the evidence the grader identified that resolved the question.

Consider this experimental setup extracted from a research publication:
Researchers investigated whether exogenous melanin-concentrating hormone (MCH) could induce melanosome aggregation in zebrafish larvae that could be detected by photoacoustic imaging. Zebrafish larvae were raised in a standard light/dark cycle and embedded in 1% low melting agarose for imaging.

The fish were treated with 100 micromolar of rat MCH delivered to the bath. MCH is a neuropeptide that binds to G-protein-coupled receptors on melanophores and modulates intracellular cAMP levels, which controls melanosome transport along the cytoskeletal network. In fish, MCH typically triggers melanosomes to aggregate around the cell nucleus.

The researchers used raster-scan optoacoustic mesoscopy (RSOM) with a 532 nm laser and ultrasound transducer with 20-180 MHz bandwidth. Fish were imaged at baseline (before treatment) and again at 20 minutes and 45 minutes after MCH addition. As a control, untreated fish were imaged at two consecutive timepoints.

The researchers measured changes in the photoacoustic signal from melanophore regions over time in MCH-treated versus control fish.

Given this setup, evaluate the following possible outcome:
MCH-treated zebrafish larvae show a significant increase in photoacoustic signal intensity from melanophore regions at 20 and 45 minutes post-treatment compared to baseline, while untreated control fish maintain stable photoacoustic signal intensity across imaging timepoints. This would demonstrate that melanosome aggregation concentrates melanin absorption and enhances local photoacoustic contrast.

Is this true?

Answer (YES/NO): NO